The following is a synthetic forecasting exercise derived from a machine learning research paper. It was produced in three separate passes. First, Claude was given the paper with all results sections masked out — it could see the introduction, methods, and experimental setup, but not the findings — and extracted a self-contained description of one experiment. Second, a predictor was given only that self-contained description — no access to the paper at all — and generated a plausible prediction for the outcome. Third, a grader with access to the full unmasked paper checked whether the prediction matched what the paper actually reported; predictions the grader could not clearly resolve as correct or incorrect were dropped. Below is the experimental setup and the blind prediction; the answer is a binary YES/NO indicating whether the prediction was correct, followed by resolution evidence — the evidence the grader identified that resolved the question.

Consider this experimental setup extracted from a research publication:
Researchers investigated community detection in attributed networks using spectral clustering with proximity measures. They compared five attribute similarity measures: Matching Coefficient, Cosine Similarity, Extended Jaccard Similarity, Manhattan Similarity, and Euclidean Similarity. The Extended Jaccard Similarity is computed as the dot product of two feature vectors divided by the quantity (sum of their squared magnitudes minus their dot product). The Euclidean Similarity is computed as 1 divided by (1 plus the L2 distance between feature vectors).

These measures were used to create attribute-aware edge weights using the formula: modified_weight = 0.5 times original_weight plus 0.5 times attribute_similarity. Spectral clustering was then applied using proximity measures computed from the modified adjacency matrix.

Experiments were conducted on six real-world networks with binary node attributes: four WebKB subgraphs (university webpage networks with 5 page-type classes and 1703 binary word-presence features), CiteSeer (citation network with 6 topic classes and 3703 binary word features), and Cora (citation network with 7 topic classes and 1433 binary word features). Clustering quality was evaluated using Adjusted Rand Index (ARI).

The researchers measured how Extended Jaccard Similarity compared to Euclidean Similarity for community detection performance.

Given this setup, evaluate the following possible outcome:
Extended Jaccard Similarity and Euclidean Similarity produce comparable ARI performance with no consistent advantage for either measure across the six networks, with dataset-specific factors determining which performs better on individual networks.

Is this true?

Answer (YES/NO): NO